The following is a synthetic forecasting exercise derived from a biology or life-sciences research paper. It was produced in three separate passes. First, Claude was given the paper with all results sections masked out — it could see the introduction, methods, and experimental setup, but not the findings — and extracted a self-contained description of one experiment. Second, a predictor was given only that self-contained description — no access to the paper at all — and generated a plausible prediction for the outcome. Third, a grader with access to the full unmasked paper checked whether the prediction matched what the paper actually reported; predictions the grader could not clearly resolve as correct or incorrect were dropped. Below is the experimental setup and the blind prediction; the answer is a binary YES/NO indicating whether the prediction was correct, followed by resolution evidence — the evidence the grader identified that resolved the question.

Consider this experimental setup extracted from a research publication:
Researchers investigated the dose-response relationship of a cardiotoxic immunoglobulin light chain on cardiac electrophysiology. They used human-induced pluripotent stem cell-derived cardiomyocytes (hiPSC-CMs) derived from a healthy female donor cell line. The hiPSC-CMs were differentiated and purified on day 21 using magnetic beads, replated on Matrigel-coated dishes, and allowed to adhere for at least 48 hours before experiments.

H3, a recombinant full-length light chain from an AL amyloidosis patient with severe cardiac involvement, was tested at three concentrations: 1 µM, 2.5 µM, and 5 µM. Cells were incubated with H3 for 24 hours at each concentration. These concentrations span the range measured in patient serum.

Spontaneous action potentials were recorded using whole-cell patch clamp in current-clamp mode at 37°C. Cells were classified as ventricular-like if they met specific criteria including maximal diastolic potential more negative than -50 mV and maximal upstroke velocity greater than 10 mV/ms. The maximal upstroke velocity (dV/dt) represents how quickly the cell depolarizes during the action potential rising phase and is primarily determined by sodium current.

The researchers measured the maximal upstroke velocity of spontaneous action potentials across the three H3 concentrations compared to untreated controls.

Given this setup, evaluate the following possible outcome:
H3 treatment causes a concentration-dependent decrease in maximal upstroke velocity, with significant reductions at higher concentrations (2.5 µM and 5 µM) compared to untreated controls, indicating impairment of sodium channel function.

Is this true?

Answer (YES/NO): NO